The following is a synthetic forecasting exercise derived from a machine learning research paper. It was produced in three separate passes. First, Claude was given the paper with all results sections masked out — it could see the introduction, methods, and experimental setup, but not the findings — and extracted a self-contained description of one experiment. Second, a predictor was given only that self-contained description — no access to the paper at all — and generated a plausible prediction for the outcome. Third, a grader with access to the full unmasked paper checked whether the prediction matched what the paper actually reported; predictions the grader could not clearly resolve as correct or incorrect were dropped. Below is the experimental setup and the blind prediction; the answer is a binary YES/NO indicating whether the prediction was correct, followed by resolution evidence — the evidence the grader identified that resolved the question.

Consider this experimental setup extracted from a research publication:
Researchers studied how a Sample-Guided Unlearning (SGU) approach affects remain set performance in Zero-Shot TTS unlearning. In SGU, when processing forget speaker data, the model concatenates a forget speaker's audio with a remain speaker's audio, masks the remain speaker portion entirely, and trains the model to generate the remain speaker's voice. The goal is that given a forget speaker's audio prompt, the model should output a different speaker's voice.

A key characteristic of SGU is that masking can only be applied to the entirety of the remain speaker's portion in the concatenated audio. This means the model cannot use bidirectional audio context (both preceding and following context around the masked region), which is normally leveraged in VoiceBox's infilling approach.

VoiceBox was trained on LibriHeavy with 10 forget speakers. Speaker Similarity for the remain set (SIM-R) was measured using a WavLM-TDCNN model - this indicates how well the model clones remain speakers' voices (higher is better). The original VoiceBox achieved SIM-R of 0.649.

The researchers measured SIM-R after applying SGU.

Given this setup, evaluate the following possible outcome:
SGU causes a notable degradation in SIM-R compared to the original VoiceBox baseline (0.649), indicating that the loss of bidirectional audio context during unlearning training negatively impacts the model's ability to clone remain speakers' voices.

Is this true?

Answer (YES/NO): YES